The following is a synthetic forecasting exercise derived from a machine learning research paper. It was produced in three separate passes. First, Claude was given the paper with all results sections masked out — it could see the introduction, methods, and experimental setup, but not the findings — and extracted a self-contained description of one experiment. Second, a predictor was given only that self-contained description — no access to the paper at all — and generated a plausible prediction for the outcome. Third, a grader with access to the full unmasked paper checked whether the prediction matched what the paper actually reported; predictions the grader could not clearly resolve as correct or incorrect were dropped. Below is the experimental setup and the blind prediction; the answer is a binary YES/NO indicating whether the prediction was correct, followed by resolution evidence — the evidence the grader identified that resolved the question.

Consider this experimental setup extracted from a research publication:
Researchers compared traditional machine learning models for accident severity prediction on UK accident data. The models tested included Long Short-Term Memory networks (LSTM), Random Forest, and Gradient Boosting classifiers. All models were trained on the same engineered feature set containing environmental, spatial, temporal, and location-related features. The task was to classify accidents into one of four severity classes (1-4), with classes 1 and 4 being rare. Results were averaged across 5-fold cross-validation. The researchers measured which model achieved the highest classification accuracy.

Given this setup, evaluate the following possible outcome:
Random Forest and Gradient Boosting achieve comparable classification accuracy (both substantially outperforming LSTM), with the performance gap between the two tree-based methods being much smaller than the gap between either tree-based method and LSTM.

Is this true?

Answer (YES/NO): NO